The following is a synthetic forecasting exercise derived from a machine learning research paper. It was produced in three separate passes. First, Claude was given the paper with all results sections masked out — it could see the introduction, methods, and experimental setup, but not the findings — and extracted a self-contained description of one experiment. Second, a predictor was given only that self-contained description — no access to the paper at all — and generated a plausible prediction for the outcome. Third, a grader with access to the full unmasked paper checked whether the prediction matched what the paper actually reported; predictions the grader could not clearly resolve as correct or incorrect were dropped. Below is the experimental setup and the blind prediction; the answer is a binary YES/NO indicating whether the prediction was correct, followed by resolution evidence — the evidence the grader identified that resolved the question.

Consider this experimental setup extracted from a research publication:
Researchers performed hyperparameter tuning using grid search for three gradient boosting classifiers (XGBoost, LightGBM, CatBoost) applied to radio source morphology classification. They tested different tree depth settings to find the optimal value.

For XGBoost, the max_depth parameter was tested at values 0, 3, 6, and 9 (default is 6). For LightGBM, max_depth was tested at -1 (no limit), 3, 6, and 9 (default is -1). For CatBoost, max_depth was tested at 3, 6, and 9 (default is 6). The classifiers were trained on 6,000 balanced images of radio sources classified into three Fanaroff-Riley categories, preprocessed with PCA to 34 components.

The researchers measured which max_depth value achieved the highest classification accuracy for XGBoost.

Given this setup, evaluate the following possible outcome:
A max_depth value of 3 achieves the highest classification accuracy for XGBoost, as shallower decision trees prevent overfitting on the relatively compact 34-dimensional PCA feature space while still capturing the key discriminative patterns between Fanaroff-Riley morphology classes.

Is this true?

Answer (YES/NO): NO